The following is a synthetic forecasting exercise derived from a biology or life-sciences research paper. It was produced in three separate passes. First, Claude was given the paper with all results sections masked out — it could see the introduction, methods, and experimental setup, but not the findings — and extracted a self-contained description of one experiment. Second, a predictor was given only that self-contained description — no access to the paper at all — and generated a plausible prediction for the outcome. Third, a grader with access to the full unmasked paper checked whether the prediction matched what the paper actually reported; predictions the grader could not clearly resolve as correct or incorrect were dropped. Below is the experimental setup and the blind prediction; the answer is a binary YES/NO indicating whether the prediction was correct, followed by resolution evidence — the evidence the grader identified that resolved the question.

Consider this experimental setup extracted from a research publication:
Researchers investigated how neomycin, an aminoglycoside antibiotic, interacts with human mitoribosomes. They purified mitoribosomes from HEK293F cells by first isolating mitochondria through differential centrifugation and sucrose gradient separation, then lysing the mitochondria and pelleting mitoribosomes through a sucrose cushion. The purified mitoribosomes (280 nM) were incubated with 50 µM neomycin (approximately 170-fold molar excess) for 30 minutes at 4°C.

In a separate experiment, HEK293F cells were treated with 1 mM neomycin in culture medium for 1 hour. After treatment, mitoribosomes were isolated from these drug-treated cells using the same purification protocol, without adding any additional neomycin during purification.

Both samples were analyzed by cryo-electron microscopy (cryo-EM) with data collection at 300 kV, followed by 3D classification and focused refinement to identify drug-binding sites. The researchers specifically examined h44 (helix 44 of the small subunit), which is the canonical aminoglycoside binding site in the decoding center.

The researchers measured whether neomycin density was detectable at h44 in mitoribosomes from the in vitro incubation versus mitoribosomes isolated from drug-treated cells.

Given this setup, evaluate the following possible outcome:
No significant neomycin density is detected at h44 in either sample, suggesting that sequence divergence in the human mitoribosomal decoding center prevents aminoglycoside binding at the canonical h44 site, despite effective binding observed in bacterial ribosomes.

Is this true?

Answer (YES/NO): NO